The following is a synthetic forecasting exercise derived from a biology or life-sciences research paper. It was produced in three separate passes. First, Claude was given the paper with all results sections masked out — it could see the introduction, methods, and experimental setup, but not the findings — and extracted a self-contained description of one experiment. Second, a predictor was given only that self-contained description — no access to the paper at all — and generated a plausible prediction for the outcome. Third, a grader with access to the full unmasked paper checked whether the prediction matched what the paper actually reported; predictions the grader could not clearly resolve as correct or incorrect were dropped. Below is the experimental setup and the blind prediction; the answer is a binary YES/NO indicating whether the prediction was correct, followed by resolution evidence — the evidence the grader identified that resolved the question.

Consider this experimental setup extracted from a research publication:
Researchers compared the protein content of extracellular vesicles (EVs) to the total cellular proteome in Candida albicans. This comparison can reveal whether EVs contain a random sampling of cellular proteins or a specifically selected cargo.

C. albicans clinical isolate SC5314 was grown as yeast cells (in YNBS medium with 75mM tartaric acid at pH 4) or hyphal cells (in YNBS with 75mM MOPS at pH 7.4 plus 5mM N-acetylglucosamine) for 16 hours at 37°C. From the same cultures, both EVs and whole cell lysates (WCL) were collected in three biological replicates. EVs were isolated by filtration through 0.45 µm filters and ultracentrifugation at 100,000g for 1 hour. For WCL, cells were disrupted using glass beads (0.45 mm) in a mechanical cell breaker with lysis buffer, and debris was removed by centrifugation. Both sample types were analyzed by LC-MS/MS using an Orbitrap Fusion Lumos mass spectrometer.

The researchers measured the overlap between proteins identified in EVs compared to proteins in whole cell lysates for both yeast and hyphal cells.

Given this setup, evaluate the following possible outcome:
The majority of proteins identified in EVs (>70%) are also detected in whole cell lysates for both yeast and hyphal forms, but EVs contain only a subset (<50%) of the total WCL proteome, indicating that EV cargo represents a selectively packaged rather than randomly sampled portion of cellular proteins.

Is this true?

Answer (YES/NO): NO